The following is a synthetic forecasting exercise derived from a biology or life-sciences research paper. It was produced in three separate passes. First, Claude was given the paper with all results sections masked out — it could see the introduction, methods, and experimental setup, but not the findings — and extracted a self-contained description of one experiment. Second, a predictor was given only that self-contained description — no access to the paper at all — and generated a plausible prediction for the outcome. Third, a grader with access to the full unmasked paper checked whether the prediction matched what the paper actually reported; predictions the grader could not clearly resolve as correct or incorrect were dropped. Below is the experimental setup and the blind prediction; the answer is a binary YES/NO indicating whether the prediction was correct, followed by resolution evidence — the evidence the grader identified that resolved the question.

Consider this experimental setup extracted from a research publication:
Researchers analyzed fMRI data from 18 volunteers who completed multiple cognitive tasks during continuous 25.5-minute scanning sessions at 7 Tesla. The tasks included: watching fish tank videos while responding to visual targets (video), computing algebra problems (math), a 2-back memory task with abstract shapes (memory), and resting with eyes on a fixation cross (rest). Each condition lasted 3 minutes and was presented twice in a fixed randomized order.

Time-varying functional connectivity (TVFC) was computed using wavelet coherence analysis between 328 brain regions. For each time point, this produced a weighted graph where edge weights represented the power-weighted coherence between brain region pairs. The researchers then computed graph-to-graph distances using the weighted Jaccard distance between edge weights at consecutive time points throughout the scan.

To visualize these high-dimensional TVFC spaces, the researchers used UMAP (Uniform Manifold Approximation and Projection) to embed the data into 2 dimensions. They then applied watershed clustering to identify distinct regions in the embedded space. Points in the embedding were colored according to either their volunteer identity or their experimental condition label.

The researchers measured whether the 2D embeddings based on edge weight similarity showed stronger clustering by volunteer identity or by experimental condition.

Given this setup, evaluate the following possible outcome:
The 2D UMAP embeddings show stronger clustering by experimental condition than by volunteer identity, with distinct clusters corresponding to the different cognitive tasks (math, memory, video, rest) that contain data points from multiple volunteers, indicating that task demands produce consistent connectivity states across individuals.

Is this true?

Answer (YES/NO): NO